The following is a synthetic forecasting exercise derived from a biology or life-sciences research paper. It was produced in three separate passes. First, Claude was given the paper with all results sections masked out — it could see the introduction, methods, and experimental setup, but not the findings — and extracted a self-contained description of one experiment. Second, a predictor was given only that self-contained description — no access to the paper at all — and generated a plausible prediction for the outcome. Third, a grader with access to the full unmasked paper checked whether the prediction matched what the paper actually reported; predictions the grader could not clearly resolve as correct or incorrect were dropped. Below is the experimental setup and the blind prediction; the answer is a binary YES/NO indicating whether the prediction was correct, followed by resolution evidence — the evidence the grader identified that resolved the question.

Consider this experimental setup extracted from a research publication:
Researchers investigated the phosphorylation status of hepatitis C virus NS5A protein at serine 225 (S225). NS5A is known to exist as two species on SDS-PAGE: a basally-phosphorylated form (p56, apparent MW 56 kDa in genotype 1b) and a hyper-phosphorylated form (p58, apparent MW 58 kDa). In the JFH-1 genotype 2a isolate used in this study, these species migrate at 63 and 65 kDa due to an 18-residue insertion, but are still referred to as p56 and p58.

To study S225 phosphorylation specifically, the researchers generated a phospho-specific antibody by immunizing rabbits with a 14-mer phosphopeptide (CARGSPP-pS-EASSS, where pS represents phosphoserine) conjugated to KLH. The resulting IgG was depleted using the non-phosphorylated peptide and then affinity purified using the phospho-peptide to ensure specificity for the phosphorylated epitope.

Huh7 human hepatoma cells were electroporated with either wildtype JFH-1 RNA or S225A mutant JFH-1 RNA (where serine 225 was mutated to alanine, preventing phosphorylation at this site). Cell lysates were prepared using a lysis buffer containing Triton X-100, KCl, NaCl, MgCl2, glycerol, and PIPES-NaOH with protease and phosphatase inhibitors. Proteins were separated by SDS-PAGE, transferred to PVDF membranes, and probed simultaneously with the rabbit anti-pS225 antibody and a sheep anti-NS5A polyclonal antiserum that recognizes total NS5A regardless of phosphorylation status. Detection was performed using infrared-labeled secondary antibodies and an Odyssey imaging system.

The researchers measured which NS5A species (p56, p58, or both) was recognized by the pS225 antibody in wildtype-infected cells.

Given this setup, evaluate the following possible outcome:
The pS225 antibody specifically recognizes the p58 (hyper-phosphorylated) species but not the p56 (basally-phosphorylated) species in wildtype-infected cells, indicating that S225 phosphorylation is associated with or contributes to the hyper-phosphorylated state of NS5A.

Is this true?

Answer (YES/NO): YES